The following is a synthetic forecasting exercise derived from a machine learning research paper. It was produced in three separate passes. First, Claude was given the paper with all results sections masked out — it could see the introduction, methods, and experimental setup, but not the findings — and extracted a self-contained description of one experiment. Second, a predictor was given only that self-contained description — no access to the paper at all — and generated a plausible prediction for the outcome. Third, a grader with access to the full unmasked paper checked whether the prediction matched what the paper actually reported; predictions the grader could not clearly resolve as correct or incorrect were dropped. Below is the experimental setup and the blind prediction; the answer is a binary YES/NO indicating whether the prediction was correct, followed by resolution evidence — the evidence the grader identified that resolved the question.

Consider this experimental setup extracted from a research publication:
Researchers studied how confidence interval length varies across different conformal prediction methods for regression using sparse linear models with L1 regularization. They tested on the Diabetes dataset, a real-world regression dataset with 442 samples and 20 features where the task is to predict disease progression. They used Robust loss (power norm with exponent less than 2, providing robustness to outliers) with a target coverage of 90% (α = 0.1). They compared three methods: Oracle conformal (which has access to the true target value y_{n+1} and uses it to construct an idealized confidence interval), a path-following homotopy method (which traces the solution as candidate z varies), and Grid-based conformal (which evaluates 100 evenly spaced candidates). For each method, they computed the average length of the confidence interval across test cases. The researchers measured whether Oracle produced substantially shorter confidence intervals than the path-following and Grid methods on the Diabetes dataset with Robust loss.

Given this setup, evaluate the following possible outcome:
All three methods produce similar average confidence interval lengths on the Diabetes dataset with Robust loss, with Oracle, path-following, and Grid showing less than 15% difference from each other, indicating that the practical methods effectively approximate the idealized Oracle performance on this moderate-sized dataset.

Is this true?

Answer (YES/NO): YES